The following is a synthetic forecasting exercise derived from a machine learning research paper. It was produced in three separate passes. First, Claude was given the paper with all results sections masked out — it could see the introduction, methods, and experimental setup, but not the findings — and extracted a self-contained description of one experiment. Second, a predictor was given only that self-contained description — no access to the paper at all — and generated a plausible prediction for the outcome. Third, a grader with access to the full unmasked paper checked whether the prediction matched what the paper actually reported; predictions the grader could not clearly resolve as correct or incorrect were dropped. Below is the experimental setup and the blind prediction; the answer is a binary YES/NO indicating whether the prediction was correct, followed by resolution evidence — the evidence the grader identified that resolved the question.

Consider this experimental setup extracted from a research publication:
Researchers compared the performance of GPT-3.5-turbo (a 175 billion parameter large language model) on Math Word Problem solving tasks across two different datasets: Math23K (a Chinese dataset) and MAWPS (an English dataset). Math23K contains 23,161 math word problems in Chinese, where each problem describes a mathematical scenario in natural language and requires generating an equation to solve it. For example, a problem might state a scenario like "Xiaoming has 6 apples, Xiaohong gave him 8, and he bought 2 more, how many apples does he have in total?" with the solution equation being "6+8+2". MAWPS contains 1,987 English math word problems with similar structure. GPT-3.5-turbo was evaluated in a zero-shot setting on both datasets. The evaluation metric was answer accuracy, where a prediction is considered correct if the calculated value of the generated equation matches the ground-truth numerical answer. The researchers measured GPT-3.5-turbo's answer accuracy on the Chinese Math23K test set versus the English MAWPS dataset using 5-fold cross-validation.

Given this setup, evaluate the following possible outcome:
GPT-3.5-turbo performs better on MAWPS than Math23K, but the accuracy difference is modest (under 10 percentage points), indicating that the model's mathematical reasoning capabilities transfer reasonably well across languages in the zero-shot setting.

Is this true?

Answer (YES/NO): NO